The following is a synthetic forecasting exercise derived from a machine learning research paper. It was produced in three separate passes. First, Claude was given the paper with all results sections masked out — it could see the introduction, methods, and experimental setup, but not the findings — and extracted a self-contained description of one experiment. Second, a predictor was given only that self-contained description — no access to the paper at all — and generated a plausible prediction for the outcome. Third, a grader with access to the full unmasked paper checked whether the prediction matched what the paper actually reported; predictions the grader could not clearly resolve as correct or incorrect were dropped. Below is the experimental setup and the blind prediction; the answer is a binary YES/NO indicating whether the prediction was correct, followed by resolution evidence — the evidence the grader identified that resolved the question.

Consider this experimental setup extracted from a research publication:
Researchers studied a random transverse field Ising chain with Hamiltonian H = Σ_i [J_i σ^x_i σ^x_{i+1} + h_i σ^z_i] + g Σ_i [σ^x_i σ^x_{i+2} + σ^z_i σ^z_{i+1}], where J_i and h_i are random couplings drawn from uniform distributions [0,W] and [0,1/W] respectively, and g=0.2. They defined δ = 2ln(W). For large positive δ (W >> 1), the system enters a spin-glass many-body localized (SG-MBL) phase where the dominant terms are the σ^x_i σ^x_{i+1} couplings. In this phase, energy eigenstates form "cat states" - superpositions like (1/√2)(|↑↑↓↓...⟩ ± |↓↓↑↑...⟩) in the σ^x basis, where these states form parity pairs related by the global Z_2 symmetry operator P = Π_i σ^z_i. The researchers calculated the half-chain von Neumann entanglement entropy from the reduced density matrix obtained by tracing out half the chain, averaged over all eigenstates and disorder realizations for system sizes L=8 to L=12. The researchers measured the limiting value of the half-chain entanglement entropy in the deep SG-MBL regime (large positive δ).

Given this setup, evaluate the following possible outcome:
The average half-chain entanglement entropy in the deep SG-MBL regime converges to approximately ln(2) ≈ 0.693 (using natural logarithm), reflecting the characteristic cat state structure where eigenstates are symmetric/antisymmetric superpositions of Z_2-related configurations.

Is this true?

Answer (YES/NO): YES